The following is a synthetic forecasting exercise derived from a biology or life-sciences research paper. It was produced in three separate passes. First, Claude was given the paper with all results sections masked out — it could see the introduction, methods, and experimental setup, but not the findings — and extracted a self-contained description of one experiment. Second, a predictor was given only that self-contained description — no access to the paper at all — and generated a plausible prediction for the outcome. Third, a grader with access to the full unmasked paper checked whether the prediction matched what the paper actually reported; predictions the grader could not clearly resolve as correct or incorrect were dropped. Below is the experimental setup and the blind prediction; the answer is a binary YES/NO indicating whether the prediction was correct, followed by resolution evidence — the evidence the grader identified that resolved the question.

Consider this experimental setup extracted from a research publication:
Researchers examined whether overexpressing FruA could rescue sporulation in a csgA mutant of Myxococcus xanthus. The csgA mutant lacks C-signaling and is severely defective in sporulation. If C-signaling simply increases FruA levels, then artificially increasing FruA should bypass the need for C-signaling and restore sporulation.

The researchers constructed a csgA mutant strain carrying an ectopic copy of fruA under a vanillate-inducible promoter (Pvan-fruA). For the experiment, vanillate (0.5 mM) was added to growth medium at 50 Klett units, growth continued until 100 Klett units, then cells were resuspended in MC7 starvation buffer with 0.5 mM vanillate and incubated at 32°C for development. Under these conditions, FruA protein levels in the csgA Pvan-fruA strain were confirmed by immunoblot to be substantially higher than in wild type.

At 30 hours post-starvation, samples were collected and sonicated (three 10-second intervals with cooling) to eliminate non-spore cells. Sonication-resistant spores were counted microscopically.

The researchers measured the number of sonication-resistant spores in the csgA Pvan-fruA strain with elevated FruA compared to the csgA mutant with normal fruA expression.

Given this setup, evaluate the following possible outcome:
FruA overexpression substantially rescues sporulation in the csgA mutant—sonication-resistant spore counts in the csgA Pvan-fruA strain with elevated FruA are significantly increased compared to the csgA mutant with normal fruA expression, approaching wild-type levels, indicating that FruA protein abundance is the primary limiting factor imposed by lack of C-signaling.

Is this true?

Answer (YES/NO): NO